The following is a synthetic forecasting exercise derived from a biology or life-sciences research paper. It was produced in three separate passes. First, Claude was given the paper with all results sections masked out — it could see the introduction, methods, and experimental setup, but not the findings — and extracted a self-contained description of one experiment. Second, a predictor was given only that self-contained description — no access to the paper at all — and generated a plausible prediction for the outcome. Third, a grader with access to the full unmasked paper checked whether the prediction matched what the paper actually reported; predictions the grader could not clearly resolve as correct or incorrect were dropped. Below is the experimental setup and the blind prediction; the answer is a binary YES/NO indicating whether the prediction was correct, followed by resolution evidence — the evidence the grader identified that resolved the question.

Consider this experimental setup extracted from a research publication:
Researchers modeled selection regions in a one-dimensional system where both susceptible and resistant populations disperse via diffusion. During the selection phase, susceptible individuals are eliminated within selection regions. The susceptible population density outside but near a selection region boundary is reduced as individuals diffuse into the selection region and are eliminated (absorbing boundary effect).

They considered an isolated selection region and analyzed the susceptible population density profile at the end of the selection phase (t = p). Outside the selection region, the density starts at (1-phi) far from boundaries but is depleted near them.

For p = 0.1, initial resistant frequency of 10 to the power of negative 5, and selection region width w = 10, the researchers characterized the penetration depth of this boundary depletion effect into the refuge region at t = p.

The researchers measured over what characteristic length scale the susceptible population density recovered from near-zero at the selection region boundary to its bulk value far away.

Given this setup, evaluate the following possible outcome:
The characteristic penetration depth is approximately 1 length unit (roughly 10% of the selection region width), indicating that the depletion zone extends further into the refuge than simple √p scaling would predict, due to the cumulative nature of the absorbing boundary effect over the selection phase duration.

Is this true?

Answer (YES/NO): NO